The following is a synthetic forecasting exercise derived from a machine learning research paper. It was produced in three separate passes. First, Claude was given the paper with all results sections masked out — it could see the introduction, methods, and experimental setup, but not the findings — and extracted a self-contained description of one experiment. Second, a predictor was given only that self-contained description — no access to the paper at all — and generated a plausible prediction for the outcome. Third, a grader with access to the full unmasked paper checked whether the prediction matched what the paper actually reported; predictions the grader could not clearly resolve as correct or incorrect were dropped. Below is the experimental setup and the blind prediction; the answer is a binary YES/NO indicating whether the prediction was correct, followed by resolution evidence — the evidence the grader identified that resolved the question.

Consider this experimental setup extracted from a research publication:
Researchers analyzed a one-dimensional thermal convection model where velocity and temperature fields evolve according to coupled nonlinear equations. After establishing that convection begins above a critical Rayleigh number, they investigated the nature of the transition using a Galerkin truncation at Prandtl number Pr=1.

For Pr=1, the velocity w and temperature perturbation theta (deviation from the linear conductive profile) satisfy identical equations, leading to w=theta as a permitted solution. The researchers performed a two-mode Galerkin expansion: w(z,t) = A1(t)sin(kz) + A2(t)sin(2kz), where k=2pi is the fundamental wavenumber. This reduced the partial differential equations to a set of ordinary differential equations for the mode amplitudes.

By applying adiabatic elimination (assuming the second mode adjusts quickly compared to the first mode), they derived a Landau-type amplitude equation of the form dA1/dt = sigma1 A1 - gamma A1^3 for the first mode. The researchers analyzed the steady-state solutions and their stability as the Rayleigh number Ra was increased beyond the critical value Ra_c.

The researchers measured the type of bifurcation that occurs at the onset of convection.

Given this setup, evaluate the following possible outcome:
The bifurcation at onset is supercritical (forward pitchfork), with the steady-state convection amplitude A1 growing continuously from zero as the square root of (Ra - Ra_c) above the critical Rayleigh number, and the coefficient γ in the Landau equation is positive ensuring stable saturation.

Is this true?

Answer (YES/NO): YES